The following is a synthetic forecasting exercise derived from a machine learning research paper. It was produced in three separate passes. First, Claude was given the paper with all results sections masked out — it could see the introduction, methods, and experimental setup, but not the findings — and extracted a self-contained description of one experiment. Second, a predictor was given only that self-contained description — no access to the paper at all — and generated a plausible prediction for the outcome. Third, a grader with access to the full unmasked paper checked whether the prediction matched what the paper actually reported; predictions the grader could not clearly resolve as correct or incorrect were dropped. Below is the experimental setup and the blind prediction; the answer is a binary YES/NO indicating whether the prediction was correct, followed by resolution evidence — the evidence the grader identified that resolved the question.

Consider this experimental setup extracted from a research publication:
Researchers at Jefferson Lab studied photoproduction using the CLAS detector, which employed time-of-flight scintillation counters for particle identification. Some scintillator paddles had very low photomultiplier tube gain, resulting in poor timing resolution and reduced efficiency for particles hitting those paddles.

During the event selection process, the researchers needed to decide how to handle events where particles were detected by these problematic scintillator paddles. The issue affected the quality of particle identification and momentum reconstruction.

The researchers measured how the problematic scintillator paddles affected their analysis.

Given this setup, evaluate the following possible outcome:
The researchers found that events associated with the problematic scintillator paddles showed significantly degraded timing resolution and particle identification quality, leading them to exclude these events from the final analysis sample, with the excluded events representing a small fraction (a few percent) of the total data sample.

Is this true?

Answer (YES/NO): NO